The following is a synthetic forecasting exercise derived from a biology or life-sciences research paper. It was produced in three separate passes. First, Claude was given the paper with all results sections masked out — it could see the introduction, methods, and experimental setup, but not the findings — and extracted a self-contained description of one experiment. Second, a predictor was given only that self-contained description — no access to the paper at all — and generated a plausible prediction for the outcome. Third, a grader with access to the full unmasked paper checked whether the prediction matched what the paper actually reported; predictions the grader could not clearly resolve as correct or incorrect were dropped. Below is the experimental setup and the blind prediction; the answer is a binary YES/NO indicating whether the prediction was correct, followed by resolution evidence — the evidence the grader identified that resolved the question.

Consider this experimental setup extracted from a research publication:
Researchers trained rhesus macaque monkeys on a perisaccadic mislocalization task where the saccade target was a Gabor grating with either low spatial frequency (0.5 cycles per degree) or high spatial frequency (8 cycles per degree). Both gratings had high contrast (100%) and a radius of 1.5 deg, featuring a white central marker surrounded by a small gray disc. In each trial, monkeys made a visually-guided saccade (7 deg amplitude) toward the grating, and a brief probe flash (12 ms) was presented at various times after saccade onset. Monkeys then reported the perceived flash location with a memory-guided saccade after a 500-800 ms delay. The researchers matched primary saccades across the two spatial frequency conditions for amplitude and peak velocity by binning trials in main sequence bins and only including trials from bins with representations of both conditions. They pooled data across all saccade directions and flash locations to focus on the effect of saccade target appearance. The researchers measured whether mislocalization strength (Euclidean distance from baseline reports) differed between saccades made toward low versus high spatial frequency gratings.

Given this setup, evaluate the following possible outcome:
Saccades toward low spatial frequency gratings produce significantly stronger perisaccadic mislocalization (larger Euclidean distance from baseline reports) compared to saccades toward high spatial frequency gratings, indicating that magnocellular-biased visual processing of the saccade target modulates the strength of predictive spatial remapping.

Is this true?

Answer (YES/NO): NO